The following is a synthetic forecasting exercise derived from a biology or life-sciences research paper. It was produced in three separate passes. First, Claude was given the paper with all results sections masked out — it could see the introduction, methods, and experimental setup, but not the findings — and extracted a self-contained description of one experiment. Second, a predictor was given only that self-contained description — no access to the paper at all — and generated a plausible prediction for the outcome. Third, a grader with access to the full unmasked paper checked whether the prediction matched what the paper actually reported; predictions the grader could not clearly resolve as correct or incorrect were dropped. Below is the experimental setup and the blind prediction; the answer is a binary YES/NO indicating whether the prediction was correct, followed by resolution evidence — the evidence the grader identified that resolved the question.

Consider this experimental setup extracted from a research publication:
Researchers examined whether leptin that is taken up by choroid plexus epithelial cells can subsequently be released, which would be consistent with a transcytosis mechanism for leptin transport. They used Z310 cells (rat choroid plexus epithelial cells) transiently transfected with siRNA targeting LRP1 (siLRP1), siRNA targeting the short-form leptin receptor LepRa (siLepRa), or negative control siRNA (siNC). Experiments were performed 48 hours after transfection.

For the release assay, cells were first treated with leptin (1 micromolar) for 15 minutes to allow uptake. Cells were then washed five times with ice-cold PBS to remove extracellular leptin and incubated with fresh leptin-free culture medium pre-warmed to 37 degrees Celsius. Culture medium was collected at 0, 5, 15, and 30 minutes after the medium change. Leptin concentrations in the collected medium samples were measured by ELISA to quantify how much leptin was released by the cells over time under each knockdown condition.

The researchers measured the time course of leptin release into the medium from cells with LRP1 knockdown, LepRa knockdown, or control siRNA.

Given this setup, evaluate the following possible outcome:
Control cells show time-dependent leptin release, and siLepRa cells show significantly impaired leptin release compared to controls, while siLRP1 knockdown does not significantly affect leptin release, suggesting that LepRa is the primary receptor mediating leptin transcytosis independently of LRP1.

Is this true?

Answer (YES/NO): NO